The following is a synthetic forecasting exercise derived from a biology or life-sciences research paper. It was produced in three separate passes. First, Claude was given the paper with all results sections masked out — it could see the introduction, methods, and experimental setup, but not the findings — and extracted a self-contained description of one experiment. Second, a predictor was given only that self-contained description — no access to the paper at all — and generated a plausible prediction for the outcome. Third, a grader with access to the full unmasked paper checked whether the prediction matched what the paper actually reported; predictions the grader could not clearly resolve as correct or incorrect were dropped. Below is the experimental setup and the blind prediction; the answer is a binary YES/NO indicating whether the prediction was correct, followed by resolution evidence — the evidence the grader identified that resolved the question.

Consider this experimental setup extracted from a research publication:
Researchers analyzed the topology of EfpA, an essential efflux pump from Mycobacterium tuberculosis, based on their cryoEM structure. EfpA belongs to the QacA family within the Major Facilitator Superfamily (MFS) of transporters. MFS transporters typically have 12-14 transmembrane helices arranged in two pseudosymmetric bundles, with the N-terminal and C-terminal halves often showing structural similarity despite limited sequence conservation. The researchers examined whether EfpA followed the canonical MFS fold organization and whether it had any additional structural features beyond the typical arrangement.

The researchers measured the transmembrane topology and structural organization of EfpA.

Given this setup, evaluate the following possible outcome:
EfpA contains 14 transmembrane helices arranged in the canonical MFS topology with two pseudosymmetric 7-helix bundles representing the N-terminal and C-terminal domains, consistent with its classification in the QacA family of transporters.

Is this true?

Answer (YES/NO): NO